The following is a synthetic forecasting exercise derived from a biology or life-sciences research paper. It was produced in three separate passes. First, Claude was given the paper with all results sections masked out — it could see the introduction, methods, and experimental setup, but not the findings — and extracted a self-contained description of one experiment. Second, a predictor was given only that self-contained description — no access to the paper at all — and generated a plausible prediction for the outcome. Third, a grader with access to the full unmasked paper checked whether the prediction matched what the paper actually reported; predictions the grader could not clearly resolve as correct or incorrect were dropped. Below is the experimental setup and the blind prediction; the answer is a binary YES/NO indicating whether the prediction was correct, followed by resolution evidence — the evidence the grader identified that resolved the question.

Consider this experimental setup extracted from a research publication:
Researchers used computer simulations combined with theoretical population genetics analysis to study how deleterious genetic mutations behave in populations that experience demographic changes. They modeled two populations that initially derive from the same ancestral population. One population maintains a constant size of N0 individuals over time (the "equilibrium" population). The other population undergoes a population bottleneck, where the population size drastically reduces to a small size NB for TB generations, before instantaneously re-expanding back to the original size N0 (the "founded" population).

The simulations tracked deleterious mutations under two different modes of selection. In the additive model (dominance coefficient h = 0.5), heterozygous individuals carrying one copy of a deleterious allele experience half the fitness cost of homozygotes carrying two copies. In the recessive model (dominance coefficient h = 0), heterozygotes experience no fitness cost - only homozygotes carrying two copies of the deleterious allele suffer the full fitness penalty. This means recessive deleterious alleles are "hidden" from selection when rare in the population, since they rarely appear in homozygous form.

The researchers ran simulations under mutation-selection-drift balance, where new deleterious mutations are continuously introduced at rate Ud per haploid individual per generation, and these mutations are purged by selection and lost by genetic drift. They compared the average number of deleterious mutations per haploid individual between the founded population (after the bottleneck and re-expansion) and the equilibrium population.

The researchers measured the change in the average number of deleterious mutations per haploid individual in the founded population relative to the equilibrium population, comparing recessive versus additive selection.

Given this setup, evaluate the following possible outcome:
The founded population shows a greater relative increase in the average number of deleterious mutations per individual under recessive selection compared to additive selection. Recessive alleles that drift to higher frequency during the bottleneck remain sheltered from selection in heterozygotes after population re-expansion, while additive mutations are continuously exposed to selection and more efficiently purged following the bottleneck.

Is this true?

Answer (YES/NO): NO